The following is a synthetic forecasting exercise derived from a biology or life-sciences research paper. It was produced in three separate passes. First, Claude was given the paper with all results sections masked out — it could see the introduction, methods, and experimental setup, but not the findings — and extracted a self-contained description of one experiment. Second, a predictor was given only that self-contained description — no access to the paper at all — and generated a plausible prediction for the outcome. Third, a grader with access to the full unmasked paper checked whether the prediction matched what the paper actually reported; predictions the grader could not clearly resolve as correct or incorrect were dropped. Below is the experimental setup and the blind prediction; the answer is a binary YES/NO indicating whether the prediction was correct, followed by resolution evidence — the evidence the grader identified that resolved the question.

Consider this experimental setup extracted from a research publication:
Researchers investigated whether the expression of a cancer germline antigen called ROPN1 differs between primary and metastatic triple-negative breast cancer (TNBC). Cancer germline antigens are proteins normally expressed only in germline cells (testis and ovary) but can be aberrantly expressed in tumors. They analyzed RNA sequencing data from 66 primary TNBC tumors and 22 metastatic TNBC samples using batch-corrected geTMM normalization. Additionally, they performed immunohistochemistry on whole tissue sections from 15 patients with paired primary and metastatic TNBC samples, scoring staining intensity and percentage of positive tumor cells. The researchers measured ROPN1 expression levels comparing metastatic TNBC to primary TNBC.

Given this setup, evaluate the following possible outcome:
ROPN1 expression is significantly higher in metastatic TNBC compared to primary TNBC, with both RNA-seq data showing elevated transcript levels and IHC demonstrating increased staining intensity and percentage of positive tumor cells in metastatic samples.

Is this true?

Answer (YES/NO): NO